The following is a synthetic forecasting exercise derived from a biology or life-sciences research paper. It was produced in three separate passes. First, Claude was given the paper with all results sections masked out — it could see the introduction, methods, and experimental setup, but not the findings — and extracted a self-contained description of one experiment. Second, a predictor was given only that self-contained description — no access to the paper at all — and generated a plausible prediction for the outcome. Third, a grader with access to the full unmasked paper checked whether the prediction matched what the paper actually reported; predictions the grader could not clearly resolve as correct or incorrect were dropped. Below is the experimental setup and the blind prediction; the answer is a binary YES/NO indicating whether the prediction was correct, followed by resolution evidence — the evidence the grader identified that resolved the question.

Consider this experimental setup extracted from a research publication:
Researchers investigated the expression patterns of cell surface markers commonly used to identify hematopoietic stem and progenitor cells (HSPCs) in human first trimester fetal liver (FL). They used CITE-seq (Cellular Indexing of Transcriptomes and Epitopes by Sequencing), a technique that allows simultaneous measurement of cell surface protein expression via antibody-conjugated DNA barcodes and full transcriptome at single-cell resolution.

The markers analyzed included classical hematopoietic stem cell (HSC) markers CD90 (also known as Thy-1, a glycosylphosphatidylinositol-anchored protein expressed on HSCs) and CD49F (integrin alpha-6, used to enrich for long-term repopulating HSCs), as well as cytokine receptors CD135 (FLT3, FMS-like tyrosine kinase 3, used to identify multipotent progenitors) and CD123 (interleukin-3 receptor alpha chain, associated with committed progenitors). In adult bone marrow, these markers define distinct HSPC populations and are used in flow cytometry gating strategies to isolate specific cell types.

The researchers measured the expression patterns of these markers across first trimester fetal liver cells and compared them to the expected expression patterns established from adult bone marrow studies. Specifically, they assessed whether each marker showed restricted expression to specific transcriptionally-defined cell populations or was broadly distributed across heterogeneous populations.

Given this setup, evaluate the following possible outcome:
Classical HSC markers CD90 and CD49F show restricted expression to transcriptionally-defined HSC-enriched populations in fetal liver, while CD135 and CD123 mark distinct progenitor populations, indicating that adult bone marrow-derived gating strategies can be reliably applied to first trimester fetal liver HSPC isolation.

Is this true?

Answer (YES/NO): NO